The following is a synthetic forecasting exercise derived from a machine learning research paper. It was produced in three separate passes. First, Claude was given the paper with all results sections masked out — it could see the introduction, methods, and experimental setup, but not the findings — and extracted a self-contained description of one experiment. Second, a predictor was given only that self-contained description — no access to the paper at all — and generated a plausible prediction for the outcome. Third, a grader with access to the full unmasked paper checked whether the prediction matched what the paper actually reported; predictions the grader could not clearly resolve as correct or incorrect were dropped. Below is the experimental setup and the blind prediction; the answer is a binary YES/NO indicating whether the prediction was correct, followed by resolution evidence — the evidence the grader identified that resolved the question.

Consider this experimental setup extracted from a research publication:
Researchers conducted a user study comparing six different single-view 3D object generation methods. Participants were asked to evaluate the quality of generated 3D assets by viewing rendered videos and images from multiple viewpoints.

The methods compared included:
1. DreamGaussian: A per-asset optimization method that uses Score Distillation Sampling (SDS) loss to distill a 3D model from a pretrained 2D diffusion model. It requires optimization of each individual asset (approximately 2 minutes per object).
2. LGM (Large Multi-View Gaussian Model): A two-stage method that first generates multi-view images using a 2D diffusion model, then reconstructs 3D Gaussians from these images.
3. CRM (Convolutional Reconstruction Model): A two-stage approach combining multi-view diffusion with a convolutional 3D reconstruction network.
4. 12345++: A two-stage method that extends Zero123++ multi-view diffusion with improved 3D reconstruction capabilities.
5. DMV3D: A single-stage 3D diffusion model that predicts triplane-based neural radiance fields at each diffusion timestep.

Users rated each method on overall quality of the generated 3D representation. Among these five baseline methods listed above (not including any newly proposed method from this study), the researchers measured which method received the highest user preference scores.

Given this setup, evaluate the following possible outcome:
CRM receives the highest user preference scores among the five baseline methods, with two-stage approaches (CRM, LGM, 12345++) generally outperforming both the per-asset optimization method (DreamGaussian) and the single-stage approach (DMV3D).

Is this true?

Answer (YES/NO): NO